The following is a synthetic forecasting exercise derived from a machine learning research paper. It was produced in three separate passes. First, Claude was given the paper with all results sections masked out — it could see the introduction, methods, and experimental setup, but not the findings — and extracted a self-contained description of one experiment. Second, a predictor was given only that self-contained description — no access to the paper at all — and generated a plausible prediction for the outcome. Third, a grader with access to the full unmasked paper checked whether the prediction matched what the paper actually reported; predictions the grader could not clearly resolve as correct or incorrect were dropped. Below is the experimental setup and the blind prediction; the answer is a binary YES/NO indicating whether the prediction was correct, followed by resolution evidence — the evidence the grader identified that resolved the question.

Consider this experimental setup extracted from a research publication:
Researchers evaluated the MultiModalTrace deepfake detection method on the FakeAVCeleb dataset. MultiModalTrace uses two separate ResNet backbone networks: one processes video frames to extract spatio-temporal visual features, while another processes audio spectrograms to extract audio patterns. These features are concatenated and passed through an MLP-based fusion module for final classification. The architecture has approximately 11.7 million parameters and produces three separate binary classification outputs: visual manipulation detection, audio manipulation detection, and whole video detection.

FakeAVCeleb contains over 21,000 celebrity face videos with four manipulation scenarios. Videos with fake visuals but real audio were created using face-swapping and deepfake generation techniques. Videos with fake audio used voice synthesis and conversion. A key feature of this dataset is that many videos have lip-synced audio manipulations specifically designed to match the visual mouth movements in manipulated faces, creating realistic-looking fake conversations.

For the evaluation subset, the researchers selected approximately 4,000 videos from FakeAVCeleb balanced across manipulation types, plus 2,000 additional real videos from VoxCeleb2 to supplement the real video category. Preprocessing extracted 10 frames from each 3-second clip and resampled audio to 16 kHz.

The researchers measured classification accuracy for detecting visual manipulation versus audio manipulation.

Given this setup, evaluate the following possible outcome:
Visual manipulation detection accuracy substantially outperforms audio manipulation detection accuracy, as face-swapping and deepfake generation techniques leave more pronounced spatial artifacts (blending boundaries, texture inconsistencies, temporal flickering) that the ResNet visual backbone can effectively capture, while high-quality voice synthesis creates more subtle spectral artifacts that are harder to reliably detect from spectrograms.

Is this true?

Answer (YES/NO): NO